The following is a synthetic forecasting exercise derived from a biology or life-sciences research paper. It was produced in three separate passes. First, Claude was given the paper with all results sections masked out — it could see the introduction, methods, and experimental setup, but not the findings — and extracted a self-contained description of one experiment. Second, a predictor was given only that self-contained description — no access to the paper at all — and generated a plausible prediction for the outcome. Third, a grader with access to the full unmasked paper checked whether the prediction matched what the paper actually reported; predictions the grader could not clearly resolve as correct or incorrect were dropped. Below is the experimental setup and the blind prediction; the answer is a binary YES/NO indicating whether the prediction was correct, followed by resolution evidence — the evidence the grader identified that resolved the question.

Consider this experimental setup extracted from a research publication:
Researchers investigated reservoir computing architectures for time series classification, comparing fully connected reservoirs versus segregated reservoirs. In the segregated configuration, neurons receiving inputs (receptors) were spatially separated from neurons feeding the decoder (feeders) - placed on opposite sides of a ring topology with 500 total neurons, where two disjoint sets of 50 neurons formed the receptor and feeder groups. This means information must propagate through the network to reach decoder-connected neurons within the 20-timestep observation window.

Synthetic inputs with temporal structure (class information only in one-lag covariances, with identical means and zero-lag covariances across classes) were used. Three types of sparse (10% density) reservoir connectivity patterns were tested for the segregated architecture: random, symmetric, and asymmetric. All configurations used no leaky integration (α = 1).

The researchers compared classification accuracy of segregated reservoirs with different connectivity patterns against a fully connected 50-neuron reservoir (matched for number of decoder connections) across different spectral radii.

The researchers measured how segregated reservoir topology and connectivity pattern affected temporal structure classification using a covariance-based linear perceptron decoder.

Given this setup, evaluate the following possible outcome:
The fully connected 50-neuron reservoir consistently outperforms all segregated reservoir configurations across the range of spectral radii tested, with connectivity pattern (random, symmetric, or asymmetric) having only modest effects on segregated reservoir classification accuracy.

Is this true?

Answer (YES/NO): NO